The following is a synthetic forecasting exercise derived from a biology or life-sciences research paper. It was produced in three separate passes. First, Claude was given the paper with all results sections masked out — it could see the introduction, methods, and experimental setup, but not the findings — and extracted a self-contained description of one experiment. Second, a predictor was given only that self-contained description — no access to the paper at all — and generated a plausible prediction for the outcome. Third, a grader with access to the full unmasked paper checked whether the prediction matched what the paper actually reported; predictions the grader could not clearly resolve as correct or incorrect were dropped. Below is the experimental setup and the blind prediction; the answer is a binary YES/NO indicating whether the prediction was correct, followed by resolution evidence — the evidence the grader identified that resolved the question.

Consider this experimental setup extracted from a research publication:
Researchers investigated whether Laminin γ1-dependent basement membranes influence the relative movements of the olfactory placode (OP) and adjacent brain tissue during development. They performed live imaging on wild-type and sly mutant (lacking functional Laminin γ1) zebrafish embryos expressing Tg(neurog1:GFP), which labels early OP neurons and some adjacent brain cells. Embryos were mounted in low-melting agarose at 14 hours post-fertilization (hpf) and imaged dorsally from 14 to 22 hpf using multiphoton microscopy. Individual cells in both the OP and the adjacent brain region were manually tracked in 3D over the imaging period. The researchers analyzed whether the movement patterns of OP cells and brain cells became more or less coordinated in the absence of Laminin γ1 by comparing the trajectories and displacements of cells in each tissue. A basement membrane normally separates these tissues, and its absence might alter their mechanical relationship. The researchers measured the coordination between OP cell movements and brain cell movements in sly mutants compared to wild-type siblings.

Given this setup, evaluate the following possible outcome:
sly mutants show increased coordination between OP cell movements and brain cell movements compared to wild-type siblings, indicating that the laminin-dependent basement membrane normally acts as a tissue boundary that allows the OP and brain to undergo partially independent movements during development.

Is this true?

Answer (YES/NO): NO